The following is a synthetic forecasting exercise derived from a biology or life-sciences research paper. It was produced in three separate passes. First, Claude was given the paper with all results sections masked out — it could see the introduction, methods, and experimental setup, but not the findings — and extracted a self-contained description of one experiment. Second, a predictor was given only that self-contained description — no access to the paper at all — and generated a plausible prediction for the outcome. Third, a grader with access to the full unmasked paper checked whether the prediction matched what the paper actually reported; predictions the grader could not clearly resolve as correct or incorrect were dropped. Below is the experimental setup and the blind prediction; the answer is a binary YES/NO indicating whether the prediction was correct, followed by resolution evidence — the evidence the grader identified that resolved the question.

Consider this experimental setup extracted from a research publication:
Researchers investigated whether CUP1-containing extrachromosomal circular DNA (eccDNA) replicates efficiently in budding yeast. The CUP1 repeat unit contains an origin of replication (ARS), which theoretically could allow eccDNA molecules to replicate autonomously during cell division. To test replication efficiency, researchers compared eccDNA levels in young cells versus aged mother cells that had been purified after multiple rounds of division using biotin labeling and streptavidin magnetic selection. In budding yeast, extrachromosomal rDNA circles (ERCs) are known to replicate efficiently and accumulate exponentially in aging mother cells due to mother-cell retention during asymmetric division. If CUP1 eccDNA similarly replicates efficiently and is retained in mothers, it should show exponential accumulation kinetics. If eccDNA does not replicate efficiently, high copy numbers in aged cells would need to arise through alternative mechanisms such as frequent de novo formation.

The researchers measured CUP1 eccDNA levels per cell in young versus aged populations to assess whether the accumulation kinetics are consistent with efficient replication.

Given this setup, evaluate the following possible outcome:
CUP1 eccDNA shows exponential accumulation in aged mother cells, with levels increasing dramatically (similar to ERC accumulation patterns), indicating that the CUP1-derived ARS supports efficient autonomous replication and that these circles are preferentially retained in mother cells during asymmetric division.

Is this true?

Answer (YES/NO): NO